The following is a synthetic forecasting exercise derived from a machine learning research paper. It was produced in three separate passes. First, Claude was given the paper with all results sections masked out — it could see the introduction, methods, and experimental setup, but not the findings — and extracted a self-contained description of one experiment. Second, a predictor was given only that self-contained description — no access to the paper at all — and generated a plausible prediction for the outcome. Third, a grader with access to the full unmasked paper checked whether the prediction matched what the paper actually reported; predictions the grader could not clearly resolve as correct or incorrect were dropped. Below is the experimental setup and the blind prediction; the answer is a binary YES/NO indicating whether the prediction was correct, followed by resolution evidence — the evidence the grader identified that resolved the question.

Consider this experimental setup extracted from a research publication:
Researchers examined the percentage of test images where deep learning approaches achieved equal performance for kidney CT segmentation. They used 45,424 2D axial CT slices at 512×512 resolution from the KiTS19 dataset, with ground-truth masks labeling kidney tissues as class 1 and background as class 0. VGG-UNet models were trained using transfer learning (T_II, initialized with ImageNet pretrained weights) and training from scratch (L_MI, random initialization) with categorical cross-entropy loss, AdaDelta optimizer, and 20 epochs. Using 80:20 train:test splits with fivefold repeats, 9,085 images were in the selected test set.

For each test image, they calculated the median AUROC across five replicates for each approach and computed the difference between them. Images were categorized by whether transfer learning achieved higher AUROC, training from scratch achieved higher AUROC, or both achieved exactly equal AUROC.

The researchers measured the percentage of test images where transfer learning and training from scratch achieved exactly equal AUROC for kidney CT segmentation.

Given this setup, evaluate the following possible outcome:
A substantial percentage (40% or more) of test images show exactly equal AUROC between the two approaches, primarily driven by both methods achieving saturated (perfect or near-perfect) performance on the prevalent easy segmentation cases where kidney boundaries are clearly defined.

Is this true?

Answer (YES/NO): YES